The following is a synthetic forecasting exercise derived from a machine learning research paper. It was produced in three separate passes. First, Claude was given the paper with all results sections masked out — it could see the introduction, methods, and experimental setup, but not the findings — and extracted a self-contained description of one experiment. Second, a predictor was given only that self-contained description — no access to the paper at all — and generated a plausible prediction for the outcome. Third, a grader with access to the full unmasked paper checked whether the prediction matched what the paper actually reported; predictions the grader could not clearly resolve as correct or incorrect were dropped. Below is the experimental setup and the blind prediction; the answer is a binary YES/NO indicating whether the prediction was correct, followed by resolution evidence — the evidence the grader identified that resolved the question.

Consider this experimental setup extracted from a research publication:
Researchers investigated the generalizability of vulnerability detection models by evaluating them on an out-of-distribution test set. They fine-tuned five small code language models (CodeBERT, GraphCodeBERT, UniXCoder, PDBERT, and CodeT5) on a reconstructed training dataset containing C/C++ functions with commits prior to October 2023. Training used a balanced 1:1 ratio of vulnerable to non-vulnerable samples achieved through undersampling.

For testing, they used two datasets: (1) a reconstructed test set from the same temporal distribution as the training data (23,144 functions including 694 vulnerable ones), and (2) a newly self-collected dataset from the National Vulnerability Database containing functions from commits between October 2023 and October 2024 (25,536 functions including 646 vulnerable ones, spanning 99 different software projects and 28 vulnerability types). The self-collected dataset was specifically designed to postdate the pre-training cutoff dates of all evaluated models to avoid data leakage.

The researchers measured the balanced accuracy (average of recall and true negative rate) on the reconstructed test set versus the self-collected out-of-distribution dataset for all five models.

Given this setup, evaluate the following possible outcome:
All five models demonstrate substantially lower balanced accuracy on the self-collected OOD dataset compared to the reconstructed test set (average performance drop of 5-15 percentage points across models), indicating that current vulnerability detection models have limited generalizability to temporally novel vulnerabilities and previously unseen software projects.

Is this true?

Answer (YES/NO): NO